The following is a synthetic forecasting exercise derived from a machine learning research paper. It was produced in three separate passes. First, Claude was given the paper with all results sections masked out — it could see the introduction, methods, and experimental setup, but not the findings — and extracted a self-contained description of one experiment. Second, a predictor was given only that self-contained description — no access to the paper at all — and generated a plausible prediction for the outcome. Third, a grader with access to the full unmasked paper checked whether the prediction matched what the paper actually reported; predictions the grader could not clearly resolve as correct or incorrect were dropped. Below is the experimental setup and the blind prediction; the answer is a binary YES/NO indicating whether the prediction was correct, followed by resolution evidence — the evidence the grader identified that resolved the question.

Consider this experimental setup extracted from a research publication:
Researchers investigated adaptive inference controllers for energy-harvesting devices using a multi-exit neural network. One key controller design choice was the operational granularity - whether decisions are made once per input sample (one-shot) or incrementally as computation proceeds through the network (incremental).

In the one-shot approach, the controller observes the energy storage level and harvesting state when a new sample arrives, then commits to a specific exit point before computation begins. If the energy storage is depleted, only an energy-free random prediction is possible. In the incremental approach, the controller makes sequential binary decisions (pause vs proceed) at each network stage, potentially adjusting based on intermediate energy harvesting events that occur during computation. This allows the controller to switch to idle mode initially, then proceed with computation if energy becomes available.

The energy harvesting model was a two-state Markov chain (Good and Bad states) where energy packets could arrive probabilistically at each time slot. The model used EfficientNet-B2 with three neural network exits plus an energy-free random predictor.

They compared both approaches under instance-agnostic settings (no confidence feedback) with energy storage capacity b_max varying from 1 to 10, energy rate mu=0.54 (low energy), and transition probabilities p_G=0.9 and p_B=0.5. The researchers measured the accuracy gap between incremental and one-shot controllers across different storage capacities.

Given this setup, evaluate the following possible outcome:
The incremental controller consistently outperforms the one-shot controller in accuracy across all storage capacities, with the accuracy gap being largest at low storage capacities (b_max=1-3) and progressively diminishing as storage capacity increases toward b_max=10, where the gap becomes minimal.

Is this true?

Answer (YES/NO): NO